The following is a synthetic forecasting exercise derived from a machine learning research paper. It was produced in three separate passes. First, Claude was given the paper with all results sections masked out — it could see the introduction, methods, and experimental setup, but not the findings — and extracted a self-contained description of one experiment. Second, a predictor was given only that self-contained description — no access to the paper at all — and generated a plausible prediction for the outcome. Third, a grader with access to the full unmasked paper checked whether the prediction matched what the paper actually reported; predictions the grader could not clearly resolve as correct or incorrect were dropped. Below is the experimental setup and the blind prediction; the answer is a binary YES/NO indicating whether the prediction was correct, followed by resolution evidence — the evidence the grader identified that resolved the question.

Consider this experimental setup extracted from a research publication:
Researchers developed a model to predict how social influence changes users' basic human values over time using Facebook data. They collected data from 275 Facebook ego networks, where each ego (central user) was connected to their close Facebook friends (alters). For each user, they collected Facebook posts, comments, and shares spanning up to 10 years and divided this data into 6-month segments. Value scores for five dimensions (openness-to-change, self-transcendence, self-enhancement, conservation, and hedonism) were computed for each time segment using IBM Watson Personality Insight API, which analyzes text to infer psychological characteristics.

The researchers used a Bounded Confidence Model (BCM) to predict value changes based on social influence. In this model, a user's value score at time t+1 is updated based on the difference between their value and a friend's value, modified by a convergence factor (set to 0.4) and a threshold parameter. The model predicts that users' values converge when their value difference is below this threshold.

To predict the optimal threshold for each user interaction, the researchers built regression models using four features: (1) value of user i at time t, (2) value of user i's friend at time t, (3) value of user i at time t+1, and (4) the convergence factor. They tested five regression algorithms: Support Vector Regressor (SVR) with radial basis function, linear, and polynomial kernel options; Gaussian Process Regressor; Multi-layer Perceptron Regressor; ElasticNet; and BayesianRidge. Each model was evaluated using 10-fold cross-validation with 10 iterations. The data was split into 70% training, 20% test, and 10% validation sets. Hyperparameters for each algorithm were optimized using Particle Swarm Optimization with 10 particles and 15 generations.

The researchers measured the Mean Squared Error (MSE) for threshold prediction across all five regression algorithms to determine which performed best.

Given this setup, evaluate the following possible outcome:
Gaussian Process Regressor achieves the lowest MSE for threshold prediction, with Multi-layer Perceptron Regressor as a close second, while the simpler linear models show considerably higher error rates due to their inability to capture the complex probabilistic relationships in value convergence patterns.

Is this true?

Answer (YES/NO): NO